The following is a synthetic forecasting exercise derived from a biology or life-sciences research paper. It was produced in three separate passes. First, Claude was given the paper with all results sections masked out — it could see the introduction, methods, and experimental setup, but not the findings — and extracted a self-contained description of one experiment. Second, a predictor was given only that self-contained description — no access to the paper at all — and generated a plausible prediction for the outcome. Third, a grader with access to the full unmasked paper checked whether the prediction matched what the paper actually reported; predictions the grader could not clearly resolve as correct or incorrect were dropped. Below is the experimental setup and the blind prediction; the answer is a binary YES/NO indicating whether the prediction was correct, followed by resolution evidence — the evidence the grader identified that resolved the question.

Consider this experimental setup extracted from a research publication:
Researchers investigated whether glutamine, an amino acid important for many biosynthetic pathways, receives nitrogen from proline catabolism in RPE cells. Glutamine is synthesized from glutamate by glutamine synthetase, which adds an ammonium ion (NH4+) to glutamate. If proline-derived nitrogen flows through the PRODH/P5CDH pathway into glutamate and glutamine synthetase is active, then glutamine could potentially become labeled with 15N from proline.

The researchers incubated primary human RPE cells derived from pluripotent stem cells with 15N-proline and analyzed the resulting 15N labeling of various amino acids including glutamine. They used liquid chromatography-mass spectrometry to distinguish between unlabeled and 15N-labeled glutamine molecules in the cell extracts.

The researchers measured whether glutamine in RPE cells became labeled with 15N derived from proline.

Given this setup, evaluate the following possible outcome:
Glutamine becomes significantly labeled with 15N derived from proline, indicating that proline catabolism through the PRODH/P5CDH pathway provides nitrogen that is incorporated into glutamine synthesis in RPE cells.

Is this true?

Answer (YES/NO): YES